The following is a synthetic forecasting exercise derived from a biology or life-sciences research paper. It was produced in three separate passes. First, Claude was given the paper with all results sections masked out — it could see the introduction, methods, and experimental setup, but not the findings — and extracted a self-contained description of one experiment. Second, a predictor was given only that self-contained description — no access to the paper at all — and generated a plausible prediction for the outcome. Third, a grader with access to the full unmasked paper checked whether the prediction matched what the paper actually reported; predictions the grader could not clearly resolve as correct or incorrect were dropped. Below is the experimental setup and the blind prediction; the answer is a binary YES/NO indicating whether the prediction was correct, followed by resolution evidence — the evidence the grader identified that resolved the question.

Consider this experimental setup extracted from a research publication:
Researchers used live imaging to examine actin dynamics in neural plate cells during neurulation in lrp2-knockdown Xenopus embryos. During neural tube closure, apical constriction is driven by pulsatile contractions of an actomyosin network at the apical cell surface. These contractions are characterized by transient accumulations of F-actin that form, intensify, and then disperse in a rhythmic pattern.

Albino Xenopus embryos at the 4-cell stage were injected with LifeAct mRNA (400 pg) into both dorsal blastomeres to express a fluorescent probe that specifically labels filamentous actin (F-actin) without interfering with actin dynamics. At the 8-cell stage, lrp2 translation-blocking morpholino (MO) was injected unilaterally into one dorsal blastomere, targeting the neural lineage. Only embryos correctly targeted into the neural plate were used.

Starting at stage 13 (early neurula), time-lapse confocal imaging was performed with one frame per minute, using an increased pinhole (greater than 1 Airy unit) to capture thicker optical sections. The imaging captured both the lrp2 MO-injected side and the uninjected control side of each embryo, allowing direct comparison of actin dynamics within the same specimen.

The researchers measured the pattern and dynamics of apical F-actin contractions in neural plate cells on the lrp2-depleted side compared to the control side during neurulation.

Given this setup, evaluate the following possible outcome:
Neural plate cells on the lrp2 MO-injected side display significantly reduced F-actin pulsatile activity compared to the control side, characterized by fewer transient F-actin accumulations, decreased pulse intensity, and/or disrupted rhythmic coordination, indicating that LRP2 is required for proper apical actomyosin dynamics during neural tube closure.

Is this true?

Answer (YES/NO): NO